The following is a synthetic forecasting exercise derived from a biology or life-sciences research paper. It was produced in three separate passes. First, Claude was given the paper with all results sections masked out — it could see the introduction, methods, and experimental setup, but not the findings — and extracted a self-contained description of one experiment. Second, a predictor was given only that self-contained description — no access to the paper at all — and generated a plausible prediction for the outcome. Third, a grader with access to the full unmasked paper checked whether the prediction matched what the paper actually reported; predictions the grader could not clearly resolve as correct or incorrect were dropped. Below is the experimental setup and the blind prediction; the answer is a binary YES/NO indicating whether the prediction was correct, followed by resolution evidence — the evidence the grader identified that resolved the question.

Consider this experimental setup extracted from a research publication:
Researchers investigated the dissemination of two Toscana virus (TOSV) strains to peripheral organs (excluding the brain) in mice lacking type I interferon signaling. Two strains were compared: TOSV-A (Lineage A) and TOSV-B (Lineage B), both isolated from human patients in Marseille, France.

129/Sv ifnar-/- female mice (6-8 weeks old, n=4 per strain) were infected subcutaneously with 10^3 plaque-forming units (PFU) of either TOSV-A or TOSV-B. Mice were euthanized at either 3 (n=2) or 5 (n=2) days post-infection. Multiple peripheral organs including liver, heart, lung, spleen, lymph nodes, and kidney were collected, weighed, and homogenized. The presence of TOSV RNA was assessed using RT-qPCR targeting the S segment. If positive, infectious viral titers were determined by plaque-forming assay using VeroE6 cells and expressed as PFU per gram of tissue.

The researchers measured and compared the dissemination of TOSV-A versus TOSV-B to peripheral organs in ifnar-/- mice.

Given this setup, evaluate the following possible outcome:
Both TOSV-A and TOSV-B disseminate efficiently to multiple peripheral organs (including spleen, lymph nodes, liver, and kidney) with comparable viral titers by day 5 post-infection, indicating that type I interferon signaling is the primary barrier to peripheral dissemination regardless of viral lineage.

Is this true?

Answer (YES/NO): NO